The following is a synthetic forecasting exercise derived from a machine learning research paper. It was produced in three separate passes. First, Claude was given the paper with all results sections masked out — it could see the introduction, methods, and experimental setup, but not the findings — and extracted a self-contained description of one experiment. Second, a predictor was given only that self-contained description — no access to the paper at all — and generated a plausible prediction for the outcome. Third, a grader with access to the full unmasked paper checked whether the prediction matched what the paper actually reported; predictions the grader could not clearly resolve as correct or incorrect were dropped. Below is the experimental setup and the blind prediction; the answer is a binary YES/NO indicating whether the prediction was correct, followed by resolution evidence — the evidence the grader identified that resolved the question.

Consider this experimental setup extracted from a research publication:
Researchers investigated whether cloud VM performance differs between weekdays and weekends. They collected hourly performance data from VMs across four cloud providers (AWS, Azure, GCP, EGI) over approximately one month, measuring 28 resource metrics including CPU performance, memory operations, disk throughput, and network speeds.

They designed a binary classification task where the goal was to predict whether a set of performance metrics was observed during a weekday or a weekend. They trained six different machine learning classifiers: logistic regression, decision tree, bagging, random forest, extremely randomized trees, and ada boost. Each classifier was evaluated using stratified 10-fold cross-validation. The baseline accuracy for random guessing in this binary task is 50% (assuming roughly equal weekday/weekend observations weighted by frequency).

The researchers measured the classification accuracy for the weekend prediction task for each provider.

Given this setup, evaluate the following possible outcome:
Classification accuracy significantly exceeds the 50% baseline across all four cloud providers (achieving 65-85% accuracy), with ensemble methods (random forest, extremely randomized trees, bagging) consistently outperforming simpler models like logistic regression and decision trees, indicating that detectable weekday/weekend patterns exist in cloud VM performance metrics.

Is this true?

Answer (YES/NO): NO